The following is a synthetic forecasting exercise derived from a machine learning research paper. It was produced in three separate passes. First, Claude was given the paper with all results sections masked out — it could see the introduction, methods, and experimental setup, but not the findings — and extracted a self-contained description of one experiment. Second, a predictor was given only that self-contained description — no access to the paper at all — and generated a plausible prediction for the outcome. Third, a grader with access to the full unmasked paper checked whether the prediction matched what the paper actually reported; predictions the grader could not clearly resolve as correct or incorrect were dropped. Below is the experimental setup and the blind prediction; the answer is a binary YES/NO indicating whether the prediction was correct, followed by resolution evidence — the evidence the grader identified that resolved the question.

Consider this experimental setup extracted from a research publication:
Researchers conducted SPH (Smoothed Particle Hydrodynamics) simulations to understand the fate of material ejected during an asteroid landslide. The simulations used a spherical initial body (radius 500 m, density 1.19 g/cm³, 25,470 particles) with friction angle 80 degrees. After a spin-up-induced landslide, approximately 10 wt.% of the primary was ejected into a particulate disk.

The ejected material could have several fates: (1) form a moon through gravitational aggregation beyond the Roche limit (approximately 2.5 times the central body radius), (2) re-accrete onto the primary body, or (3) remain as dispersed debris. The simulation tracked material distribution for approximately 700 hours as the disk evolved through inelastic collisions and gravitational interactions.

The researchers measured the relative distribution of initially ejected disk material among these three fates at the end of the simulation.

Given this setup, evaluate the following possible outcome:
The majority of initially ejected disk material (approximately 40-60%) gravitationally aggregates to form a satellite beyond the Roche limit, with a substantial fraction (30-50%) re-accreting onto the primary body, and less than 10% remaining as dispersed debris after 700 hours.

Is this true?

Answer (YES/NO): NO